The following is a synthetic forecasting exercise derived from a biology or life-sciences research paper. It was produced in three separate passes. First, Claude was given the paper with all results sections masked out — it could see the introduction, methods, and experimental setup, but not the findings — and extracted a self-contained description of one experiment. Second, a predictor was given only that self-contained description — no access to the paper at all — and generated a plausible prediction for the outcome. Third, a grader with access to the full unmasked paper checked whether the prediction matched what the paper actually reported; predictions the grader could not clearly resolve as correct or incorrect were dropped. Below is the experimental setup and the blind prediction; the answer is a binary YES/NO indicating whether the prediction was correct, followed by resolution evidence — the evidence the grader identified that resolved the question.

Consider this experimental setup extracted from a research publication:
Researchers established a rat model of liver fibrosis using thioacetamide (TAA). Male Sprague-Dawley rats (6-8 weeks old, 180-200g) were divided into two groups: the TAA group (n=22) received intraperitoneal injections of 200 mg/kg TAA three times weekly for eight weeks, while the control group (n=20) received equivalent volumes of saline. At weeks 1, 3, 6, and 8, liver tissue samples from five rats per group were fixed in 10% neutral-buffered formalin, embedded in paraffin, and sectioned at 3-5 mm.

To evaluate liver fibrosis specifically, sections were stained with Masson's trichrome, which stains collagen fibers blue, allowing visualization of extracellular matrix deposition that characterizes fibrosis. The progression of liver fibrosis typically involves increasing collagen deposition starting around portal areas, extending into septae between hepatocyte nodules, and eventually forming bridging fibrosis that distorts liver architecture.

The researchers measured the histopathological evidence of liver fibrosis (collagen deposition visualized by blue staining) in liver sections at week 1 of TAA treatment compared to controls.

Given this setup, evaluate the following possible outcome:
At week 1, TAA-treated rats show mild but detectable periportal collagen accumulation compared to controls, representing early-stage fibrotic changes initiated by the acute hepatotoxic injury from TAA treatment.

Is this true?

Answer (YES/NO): NO